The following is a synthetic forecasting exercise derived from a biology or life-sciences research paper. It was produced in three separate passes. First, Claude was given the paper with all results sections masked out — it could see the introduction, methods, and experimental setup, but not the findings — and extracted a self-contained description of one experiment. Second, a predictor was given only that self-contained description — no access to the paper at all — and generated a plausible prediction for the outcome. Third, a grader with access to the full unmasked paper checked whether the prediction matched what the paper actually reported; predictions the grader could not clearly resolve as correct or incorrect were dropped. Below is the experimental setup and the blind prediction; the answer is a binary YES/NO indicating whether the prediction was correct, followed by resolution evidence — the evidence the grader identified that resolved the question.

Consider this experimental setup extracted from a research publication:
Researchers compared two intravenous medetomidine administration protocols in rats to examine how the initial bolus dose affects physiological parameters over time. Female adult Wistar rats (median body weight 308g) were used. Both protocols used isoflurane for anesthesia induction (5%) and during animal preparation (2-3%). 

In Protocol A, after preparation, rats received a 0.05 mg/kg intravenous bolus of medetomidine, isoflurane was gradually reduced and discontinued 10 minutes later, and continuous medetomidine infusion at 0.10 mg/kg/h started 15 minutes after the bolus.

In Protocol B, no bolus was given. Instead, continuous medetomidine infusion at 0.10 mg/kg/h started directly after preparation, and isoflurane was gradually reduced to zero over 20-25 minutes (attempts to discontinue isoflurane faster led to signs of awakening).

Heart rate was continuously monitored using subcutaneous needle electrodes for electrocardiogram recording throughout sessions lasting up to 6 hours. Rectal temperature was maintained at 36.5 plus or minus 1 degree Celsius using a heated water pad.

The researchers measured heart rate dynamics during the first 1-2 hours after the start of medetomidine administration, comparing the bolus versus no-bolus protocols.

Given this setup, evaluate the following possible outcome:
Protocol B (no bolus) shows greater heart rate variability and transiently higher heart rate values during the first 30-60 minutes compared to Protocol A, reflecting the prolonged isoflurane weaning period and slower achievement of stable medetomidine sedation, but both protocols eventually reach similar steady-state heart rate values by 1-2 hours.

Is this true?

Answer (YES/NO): NO